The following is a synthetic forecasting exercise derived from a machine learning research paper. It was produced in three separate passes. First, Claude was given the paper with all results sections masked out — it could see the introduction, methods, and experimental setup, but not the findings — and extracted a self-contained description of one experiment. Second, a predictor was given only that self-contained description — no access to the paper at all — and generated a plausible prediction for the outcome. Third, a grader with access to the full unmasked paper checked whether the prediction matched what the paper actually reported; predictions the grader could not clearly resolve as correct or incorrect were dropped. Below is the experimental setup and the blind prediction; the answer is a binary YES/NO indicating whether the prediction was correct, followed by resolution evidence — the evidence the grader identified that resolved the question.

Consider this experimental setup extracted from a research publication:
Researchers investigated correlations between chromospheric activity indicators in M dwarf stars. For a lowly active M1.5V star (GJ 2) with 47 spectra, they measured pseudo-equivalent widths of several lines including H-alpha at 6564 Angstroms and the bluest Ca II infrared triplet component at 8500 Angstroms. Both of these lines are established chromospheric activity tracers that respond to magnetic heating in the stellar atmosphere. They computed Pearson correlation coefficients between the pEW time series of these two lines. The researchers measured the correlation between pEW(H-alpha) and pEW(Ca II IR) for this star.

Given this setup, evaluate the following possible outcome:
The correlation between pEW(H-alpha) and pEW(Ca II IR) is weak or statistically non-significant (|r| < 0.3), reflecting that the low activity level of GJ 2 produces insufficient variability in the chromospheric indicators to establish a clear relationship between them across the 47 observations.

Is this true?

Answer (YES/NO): NO